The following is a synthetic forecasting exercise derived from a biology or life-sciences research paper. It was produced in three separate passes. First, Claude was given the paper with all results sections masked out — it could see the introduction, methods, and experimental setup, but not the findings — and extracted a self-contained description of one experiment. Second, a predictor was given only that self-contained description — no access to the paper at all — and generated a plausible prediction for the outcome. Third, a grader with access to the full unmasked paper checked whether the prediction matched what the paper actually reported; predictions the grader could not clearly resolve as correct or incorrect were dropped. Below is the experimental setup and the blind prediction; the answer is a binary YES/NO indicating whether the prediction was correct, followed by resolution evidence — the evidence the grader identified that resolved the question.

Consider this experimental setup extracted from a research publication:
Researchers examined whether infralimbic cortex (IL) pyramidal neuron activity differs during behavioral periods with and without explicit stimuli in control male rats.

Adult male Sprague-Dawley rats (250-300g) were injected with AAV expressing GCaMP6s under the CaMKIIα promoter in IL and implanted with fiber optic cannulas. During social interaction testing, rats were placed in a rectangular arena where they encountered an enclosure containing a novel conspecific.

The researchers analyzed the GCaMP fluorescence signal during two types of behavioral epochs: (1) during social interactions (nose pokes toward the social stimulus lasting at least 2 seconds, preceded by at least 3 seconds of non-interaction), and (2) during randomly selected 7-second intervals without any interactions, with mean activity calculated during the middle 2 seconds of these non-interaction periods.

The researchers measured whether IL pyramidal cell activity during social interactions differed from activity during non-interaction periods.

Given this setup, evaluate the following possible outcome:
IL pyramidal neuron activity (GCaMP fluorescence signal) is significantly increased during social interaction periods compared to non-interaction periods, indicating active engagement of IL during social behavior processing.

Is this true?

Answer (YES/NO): YES